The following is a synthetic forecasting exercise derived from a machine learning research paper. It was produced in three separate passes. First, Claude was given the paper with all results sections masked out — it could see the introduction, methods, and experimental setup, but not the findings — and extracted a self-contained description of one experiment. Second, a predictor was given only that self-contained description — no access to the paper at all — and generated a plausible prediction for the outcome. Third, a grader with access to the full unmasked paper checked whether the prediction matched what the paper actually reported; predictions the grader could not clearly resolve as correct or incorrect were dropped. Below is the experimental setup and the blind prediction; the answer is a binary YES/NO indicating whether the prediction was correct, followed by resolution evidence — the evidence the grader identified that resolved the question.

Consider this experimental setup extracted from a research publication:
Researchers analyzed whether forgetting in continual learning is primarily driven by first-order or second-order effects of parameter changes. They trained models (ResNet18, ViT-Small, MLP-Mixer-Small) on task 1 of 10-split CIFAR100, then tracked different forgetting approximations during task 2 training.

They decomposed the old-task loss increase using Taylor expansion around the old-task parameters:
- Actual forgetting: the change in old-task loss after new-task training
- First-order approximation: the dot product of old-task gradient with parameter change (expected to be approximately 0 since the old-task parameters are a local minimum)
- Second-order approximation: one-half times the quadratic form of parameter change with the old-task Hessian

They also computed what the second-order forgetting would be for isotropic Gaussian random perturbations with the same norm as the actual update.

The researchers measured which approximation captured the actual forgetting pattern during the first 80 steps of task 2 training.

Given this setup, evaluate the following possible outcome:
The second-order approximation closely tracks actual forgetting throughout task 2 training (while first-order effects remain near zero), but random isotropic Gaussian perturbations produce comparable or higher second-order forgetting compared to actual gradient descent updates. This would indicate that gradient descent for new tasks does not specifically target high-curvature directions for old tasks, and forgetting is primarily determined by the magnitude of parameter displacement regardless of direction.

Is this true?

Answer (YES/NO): NO